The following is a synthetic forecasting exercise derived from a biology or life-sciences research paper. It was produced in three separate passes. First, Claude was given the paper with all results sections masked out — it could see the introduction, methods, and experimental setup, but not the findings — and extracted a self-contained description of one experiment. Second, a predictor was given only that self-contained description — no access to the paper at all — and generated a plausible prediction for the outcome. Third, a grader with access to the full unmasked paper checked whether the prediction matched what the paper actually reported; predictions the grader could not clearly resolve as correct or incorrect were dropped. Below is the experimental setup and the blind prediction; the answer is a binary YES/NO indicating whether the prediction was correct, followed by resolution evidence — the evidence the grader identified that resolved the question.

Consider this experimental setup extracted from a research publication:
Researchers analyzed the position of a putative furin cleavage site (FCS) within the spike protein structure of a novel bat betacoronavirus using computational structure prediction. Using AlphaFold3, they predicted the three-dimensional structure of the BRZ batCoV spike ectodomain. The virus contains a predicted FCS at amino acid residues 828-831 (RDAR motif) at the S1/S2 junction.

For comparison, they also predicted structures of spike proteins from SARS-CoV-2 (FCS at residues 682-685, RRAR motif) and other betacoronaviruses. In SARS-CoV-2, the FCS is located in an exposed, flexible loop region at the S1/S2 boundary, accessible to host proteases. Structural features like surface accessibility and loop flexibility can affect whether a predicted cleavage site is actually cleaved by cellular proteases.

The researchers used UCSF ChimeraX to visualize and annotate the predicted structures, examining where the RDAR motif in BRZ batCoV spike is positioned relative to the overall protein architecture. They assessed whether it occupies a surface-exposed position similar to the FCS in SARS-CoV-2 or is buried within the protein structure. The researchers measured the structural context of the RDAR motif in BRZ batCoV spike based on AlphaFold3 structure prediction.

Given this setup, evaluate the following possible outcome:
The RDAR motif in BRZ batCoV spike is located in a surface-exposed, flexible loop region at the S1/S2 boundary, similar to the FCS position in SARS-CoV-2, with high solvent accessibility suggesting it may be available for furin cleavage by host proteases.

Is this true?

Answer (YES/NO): YES